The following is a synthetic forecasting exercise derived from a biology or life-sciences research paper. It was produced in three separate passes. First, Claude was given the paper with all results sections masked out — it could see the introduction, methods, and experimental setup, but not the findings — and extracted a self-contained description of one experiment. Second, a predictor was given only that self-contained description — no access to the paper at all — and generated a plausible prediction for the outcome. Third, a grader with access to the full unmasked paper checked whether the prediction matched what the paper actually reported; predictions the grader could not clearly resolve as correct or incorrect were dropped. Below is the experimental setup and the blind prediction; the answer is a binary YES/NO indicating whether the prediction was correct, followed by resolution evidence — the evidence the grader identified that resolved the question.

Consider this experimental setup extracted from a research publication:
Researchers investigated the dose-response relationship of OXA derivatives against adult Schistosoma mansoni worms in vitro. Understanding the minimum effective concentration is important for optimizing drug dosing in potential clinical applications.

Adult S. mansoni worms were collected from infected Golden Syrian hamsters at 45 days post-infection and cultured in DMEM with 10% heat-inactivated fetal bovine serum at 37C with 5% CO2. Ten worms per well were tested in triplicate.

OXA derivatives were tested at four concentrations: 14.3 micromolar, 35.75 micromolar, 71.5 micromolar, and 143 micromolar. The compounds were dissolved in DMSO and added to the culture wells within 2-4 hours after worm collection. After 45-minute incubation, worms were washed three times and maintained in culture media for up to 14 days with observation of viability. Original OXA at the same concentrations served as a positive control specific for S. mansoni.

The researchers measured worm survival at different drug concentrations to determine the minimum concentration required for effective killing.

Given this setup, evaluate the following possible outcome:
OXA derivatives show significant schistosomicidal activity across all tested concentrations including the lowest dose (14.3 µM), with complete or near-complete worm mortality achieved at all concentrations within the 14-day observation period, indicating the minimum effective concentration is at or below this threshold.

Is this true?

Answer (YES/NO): NO